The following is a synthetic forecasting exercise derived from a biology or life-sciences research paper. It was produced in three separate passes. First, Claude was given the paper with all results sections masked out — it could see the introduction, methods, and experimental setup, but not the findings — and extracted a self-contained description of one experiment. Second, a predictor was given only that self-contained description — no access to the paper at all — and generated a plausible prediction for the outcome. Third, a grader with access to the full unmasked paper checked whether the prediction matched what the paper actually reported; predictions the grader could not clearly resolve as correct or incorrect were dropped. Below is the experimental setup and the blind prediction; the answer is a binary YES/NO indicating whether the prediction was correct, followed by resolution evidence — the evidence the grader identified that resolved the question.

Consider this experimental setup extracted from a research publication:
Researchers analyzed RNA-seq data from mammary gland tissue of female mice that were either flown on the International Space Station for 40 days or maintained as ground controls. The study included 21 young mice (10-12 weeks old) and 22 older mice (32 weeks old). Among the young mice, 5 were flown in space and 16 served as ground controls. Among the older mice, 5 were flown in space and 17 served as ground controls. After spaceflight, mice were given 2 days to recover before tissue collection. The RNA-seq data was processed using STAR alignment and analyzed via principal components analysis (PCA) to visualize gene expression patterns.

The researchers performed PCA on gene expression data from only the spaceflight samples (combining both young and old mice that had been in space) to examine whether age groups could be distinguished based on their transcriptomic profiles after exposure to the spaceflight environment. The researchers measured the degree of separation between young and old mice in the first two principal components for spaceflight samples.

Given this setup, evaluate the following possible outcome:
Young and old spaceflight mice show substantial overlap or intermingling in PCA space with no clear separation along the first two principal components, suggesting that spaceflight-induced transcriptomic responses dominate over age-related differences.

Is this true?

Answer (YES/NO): NO